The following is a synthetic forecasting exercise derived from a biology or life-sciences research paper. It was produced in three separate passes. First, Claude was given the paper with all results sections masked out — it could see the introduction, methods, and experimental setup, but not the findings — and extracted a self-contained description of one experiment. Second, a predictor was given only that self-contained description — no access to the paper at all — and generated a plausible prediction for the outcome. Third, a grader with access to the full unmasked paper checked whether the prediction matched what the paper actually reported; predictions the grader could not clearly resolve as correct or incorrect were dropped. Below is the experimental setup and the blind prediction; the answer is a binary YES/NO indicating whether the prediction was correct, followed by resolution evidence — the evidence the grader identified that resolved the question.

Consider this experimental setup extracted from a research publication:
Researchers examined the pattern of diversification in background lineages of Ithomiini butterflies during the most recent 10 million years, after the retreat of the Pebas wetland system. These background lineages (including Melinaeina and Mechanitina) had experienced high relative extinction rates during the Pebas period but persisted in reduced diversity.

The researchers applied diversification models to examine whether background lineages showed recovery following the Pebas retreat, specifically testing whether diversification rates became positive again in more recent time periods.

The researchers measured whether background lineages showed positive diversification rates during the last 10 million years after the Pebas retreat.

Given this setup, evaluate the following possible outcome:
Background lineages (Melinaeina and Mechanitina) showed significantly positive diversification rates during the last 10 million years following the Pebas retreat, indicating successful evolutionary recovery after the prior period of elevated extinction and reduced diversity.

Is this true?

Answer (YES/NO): NO